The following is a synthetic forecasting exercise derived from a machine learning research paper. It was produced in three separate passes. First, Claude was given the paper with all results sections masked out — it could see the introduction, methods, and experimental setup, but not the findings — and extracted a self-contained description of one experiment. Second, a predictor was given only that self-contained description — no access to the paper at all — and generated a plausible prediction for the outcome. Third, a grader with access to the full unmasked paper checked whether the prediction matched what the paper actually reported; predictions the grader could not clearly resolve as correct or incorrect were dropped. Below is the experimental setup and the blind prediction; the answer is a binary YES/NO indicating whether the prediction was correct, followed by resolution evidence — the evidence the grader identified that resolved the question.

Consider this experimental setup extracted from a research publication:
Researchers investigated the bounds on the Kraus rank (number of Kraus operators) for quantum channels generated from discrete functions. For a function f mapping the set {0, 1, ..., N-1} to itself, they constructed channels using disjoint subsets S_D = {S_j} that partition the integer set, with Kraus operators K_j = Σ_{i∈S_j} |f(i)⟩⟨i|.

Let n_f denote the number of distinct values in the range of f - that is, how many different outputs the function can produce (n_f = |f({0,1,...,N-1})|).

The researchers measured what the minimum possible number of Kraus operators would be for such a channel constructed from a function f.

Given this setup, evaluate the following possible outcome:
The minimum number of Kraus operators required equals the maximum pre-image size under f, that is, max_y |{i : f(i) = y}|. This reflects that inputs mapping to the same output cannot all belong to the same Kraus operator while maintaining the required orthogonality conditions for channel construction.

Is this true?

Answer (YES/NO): NO